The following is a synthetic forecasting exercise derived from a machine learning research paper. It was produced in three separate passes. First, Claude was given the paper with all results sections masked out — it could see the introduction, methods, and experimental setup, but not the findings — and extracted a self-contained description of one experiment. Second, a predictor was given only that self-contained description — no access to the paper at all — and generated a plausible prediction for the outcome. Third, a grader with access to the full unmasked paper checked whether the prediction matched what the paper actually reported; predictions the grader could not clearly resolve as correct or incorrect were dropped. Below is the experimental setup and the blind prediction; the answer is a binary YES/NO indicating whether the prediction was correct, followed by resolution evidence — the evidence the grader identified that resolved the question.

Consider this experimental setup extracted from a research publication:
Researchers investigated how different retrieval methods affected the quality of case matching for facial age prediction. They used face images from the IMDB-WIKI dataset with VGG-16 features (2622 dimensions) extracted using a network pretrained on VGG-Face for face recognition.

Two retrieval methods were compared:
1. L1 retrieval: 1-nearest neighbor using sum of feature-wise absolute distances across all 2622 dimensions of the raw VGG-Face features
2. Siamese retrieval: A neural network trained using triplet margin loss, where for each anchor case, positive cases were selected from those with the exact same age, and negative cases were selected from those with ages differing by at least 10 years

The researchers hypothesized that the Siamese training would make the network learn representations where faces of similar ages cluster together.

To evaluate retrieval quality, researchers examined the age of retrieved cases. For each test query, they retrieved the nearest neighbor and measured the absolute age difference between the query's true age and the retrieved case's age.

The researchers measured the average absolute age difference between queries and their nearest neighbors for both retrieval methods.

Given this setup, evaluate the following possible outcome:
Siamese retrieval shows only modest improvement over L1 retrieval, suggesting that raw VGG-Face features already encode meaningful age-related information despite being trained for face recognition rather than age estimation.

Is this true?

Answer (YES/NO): NO